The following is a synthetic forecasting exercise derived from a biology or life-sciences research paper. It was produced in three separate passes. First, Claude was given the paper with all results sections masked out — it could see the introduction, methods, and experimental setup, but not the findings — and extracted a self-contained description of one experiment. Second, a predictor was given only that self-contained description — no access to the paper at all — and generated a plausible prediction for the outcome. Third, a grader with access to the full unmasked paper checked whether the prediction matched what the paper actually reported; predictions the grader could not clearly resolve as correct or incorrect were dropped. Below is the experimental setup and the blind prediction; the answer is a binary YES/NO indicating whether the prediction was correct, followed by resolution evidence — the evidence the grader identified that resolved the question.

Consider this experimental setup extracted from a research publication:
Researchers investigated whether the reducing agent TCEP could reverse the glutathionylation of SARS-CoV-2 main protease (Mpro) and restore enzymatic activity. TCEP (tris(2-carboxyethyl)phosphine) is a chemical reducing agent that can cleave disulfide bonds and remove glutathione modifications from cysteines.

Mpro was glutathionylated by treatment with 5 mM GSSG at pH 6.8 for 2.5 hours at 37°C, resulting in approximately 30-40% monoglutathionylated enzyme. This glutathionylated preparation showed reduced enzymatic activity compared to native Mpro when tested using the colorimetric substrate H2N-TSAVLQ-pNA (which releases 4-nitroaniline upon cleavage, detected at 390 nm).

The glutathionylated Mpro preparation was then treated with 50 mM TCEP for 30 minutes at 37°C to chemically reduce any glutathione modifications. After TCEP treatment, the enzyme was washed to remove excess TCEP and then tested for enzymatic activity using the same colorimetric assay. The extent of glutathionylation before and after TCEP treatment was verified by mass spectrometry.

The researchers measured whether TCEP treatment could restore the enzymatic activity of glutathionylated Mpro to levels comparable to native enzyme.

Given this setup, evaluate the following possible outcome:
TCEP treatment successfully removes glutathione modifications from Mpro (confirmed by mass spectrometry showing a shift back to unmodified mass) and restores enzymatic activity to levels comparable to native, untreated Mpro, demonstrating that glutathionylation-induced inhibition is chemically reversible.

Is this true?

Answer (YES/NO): YES